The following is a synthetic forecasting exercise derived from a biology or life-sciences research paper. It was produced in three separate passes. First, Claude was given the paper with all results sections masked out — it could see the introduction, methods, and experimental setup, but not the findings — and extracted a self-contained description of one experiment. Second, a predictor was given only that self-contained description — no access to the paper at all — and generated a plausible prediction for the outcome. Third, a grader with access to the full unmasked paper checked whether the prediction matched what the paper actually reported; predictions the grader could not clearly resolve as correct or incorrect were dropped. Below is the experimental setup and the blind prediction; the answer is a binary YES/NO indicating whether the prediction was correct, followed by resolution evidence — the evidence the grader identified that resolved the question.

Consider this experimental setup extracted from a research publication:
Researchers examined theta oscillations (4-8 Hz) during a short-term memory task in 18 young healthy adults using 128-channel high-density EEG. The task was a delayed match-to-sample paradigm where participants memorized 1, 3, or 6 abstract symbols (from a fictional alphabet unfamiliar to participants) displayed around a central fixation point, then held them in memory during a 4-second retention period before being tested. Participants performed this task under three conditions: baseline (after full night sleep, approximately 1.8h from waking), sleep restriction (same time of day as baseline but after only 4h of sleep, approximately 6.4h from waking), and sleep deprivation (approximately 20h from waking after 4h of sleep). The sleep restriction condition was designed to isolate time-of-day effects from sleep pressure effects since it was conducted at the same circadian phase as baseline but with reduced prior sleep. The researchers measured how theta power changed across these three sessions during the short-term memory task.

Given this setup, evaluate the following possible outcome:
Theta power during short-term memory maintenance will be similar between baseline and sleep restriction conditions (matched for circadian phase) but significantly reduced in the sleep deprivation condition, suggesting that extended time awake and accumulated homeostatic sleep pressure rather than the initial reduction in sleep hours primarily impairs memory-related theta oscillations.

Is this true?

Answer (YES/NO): NO